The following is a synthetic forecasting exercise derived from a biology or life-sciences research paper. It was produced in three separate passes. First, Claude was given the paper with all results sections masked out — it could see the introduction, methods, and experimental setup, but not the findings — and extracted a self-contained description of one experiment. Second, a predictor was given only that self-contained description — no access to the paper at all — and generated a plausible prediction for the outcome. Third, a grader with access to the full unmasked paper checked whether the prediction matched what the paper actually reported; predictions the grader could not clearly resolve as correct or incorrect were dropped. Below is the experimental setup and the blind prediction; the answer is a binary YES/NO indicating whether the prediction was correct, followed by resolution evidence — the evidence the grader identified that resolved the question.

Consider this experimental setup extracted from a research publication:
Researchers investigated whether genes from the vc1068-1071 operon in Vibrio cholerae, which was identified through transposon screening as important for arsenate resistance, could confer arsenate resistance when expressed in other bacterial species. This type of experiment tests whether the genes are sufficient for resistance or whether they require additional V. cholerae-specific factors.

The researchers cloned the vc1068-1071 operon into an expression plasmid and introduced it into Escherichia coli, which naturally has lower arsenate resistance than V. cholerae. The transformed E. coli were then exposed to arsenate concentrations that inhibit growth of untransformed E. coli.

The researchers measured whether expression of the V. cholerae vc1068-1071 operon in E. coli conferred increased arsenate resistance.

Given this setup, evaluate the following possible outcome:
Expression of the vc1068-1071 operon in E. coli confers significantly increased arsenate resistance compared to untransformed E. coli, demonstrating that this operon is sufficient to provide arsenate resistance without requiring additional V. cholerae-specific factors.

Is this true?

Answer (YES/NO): YES